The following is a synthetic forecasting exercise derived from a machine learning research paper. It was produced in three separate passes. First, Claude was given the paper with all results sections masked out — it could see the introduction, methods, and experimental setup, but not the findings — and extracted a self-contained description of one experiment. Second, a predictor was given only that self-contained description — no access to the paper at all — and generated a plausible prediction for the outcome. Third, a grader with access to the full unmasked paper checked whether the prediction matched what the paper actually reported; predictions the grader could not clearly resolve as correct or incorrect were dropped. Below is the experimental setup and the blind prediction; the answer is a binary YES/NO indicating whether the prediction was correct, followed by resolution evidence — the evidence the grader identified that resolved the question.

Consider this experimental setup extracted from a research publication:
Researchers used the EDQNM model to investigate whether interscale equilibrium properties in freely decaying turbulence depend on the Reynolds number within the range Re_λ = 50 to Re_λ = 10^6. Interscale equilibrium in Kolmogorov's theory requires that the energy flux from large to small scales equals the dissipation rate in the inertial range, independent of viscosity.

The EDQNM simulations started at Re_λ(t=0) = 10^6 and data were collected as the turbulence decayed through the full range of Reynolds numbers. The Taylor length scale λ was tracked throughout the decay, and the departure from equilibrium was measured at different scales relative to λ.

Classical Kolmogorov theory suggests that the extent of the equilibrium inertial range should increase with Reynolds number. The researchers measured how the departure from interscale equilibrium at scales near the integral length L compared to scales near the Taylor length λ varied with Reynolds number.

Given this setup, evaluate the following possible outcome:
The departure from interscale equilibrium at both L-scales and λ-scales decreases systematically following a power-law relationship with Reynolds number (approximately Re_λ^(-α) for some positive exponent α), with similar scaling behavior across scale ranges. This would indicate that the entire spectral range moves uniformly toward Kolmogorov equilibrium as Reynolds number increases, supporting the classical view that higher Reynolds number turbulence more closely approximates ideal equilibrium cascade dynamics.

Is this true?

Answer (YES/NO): NO